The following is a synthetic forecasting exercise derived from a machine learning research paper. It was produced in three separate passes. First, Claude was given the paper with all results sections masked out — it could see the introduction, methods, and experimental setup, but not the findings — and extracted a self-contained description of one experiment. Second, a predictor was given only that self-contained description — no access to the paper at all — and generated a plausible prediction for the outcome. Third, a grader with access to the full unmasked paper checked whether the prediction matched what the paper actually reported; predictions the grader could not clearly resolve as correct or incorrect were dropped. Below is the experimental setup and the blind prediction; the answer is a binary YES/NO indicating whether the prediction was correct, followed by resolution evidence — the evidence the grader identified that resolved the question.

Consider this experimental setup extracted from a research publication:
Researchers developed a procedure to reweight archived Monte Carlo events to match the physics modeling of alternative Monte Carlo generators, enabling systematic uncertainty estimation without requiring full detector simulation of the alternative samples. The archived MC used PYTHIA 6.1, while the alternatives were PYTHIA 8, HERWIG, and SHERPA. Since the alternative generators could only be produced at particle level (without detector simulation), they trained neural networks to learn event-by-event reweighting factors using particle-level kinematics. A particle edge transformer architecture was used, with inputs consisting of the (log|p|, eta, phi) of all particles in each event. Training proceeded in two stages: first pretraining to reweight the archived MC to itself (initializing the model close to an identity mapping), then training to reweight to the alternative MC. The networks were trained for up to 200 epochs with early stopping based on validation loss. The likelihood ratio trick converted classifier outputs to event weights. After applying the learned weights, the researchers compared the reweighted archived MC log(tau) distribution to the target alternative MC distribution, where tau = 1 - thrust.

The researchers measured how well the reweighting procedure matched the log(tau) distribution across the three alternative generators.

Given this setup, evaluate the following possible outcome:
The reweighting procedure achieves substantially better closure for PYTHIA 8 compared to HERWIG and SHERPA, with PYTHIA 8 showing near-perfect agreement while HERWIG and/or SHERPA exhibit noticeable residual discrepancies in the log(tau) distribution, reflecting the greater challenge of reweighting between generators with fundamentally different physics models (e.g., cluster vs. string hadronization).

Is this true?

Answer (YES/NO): NO